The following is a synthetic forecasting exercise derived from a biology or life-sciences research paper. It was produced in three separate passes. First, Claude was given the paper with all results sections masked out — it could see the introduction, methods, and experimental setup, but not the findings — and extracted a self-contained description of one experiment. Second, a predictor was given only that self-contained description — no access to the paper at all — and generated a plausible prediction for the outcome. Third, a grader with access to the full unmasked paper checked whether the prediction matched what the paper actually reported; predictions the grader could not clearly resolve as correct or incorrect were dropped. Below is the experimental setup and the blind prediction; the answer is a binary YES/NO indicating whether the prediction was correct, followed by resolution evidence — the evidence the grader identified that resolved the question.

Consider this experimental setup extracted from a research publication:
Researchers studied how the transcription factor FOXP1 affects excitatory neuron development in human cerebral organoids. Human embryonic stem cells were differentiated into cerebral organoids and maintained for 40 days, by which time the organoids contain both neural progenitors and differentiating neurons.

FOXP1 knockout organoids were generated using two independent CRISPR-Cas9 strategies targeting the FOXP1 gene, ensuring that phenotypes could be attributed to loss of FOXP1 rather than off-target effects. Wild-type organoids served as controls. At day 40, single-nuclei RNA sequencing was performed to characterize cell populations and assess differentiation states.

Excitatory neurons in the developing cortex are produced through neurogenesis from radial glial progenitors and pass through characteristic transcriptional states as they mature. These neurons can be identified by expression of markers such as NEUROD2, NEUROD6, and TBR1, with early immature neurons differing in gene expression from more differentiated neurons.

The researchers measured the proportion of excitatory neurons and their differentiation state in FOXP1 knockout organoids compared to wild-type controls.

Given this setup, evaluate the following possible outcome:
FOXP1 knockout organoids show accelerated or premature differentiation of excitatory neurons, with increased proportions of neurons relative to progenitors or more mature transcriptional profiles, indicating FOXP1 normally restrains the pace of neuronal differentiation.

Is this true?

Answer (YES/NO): NO